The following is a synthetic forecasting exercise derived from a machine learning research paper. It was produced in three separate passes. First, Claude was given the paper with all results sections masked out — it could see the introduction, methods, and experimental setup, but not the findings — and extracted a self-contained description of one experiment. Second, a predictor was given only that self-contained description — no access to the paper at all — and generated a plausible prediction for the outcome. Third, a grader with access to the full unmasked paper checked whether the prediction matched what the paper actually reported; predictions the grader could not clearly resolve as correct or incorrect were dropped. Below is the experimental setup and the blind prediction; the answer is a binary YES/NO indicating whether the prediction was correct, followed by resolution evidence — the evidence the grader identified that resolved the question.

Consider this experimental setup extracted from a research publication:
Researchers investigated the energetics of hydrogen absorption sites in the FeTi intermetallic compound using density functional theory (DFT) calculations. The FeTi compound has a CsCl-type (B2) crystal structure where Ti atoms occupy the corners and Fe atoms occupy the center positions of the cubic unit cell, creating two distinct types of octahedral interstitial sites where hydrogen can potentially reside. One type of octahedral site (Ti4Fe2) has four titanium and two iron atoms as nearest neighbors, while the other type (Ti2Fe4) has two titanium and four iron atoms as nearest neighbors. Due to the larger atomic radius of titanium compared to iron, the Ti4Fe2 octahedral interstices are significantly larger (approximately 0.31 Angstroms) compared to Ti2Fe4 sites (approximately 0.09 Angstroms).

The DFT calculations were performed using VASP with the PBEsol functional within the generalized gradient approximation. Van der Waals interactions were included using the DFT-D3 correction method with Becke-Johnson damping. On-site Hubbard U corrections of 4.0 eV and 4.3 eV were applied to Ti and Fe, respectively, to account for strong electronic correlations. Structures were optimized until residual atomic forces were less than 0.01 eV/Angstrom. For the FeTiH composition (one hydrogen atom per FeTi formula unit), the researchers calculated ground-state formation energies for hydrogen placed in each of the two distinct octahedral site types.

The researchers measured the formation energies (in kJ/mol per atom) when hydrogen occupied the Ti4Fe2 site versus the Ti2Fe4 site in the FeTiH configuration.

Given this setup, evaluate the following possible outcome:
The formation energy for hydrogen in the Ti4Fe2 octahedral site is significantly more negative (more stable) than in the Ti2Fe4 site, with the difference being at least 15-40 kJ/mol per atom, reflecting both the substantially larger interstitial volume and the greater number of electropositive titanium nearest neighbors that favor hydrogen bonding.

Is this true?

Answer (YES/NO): NO